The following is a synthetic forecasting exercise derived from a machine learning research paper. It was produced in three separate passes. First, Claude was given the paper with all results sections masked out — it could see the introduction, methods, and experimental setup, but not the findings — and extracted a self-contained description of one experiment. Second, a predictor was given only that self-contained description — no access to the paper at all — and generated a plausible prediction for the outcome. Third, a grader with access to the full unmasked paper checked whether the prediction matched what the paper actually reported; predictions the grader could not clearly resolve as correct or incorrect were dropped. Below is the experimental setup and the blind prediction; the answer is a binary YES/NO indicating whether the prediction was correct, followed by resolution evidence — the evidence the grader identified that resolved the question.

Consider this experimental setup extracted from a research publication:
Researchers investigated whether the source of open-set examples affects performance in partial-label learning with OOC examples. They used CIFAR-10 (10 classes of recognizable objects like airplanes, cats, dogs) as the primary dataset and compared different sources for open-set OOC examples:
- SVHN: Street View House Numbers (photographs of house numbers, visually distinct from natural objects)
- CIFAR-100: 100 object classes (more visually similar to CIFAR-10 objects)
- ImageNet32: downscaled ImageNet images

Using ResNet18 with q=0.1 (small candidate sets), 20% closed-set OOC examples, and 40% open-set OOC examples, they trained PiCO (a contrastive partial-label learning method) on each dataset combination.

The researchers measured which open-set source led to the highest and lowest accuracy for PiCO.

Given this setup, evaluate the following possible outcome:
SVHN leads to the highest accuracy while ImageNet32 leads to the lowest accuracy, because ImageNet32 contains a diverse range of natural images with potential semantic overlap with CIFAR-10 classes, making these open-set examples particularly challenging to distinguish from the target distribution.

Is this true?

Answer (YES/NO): NO